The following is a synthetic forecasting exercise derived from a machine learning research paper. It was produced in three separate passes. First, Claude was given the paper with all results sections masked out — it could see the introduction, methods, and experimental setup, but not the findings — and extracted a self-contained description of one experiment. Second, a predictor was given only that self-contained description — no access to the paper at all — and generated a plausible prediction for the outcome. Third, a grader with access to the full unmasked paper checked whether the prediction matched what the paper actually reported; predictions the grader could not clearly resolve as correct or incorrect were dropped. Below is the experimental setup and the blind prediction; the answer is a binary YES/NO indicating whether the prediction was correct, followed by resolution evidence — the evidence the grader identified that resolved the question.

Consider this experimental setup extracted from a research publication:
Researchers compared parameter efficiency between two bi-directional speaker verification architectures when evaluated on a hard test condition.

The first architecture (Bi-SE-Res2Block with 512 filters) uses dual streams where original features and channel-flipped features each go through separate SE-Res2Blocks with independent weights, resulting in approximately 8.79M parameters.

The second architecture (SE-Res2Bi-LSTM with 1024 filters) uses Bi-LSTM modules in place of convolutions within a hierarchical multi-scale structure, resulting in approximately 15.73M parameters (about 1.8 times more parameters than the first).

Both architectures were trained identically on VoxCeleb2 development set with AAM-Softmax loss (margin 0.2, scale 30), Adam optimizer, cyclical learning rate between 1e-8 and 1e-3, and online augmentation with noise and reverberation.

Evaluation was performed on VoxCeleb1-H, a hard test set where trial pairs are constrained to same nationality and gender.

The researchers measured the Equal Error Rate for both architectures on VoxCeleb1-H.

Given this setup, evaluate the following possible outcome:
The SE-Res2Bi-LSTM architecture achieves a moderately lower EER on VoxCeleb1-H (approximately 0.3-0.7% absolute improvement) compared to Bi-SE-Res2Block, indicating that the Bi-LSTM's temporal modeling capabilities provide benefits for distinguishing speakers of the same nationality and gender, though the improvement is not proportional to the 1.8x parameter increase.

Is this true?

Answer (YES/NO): NO